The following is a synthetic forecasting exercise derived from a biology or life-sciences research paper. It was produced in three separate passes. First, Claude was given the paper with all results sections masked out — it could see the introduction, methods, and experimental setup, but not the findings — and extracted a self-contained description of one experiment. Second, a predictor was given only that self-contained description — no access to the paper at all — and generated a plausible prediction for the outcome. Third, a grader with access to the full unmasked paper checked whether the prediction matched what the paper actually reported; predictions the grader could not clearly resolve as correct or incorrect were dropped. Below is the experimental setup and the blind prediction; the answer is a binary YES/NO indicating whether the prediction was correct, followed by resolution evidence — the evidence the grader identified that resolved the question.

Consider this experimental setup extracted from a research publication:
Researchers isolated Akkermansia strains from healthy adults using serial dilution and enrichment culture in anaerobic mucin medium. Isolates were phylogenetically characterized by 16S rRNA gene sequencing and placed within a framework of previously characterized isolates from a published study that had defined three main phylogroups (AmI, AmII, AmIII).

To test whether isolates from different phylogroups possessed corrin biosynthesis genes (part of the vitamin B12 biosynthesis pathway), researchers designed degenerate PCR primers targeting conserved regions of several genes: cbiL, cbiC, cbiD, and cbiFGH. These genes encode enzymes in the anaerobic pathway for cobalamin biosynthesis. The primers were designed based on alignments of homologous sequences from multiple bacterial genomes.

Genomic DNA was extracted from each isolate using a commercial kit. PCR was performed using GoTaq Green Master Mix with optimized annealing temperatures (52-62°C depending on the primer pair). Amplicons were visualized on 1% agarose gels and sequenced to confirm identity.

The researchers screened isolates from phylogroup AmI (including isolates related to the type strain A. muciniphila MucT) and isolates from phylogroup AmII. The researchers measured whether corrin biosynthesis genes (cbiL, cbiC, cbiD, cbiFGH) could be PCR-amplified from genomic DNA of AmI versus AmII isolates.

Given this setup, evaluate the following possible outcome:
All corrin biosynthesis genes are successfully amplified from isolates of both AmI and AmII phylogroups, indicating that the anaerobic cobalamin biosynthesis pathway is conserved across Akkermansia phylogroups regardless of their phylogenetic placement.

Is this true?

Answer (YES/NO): NO